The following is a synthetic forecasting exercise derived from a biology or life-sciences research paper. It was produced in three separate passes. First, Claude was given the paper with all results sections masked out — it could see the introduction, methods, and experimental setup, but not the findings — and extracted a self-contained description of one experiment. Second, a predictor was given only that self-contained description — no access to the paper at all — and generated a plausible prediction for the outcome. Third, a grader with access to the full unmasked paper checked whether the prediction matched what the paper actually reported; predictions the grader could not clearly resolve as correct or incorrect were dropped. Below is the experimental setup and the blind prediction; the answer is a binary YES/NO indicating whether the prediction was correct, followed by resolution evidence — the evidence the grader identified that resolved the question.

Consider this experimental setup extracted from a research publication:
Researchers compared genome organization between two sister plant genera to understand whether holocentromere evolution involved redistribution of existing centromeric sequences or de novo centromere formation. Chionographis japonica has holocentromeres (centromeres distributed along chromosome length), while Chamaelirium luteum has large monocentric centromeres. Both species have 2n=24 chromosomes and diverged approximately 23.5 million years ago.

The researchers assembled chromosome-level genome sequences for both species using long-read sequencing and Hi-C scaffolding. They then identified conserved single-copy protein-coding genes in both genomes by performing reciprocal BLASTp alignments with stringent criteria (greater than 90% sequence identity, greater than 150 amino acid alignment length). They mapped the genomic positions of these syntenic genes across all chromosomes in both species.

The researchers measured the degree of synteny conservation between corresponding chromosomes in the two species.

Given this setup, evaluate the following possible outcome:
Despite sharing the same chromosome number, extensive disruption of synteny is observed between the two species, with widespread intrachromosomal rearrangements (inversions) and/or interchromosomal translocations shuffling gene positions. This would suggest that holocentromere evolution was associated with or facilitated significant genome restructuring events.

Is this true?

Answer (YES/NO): NO